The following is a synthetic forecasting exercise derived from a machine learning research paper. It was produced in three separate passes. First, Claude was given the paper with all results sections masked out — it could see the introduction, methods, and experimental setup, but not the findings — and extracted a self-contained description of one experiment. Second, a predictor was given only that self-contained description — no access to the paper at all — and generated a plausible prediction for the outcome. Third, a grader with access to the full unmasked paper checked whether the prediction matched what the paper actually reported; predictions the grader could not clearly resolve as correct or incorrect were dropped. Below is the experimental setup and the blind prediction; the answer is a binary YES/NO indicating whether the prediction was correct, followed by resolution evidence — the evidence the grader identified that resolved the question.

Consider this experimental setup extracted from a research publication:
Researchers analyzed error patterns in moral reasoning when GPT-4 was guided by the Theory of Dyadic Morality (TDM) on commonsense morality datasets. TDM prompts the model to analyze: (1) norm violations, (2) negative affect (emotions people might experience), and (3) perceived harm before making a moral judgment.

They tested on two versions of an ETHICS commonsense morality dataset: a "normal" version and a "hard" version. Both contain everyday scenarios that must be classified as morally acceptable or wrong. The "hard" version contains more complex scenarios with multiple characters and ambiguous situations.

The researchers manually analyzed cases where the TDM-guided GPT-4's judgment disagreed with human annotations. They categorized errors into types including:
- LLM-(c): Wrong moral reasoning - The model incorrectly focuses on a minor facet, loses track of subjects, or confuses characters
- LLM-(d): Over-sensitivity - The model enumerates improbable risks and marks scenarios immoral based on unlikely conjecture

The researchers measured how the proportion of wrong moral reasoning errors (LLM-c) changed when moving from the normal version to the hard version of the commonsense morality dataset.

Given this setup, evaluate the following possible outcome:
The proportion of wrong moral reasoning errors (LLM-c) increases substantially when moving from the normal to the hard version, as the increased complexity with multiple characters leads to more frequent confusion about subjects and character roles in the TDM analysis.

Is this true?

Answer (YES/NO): YES